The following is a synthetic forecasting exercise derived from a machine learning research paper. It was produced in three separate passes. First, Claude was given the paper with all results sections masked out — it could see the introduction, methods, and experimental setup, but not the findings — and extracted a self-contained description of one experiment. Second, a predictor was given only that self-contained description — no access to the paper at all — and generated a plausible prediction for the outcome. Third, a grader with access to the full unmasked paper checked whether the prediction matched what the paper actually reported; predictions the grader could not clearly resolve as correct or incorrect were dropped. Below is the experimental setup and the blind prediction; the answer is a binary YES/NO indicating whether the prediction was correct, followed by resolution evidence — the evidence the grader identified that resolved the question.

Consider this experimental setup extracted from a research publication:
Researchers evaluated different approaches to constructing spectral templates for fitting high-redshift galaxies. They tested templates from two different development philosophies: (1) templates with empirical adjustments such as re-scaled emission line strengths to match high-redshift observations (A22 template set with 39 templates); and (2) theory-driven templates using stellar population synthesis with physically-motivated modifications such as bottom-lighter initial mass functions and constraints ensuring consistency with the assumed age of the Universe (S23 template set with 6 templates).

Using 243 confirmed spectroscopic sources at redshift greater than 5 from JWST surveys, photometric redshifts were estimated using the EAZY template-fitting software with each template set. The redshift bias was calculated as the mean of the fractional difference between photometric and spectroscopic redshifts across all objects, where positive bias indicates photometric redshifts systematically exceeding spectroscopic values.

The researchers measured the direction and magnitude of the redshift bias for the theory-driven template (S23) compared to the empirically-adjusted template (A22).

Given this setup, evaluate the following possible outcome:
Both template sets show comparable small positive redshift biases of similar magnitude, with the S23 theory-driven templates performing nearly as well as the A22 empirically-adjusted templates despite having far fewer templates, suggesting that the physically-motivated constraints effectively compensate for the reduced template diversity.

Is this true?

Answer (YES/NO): NO